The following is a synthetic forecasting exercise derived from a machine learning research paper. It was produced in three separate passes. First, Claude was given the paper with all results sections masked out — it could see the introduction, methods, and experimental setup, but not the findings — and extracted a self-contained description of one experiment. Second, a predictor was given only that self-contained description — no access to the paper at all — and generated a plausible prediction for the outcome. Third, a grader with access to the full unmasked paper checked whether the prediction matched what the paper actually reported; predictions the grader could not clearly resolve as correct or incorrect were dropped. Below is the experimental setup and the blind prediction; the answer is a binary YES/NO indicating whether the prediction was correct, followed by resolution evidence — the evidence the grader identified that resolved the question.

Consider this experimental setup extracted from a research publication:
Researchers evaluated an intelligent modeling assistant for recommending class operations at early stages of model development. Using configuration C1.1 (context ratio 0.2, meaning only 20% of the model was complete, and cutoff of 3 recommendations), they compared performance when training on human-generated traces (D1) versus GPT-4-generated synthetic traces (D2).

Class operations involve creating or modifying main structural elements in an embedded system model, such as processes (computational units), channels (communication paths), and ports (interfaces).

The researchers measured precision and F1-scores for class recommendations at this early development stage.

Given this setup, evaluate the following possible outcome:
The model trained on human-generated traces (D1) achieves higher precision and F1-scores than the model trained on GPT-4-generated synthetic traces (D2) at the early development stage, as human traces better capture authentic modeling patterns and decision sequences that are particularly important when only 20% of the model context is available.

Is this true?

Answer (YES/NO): YES